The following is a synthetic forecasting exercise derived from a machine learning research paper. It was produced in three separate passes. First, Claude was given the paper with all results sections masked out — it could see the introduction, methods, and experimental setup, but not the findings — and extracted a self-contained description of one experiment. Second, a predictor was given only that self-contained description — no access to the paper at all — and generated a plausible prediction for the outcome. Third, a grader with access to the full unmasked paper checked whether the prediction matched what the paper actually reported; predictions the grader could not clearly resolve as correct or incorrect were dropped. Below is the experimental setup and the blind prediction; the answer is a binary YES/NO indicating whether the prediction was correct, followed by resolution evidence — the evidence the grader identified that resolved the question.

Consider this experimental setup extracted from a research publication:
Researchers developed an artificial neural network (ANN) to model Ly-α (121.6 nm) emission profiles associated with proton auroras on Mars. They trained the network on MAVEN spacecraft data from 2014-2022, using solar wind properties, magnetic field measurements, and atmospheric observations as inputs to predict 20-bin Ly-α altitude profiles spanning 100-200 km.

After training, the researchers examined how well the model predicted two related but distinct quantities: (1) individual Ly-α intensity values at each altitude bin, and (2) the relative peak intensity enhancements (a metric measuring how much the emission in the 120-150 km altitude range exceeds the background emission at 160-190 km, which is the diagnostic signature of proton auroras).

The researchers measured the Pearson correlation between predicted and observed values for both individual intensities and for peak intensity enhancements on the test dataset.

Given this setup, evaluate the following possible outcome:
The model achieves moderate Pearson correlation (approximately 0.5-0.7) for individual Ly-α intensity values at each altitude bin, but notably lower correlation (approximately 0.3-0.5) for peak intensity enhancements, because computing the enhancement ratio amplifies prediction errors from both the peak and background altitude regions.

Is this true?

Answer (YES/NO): NO